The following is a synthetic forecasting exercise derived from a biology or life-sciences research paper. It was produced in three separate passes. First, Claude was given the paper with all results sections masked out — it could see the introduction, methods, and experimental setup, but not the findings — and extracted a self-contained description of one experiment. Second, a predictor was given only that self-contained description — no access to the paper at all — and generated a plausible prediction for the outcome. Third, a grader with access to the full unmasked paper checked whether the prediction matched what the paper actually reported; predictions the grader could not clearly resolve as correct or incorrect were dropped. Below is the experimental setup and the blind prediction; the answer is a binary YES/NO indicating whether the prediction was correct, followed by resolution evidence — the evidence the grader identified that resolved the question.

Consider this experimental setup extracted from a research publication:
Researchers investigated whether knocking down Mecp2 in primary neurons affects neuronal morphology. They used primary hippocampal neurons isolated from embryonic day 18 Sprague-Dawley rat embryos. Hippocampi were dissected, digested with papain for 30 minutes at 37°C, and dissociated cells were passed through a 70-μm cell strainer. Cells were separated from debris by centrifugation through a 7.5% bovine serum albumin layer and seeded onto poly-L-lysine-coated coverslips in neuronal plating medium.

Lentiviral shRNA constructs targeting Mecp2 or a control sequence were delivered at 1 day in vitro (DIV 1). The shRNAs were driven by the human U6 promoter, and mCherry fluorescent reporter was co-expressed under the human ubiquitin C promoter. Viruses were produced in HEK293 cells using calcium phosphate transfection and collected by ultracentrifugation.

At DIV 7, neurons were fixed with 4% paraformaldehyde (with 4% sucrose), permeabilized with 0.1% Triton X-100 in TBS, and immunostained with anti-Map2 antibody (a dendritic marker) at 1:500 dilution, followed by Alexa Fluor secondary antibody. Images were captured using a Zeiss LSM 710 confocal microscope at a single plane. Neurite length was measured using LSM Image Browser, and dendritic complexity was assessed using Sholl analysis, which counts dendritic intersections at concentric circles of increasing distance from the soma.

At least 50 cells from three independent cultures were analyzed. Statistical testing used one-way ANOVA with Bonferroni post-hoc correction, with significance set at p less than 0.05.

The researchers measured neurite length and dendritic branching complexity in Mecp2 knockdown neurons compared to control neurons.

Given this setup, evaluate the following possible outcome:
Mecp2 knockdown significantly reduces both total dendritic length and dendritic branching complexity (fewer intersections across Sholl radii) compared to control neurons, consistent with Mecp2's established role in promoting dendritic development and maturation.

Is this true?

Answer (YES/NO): YES